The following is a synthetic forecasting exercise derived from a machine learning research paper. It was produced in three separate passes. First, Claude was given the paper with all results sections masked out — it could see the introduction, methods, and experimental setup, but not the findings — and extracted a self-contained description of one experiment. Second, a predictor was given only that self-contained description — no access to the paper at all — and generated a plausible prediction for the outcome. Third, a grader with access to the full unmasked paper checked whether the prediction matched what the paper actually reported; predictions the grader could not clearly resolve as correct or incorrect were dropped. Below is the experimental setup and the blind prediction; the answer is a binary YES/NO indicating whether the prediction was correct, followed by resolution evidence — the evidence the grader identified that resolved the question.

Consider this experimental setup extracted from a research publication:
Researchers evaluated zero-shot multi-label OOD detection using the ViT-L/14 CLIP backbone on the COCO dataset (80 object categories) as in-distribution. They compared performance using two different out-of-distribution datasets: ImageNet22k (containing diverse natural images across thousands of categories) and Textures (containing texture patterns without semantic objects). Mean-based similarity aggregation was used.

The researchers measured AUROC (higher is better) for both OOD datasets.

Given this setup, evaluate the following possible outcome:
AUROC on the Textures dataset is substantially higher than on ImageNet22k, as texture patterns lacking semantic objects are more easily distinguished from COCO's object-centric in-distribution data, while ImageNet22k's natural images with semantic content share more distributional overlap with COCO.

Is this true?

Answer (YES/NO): NO